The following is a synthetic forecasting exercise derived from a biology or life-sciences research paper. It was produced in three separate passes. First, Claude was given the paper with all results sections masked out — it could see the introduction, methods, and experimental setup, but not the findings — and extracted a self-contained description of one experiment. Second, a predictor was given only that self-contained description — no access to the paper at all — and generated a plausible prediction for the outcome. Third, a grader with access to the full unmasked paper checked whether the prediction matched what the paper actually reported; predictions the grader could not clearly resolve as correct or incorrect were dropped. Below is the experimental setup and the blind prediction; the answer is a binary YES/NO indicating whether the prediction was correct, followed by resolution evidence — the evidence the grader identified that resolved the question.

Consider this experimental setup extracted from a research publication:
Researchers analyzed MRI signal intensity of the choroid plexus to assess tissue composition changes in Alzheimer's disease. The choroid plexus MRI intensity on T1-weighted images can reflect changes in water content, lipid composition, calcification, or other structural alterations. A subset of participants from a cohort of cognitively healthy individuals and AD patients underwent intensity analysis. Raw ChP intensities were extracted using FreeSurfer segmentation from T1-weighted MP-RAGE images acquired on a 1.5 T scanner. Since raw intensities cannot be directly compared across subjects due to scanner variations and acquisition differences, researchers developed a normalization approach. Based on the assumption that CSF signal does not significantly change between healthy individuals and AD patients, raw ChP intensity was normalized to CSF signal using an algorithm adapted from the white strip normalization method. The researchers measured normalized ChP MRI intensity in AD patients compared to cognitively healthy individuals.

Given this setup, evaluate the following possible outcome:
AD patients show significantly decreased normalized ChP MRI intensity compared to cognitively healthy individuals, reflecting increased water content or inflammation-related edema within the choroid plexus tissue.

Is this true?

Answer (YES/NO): NO